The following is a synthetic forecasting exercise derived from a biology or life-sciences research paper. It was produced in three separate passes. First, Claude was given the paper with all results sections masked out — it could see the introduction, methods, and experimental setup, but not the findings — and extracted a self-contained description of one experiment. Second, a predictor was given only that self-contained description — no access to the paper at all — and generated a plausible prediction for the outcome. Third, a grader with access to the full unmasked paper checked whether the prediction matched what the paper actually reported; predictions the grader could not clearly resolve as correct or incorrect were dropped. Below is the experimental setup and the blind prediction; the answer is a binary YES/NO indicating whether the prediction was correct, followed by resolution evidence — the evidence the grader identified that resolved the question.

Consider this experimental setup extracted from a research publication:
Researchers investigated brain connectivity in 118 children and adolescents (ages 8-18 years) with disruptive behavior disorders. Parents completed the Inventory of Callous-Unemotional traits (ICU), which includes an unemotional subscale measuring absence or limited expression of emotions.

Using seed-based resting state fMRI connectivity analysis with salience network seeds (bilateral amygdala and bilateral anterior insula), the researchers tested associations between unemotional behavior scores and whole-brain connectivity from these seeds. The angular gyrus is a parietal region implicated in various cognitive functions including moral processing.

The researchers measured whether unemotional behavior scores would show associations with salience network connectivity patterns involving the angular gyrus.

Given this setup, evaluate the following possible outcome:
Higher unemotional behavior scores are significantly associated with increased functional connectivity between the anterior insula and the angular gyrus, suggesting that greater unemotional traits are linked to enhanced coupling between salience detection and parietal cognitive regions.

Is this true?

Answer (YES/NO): YES